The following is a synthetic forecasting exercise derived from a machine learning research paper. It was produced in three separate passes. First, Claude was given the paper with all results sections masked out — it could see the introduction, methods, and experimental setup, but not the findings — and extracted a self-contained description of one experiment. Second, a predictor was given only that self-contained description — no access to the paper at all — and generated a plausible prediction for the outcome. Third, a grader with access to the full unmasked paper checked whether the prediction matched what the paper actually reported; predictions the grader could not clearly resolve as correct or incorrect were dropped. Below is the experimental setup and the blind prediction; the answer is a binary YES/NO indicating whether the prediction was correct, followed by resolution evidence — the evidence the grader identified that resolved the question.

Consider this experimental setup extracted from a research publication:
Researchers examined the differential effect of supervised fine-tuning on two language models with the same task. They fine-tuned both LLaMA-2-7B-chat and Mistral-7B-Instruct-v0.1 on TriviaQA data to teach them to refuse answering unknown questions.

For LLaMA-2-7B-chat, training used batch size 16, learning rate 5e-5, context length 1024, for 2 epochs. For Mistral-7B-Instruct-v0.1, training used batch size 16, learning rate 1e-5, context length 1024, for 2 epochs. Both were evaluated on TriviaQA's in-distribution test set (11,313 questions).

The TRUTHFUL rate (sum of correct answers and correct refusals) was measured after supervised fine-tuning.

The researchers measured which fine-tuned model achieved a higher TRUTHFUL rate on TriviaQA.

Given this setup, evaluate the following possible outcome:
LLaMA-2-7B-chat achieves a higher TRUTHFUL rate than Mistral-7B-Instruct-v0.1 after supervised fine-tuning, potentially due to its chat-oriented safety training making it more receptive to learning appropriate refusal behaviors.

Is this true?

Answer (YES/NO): YES